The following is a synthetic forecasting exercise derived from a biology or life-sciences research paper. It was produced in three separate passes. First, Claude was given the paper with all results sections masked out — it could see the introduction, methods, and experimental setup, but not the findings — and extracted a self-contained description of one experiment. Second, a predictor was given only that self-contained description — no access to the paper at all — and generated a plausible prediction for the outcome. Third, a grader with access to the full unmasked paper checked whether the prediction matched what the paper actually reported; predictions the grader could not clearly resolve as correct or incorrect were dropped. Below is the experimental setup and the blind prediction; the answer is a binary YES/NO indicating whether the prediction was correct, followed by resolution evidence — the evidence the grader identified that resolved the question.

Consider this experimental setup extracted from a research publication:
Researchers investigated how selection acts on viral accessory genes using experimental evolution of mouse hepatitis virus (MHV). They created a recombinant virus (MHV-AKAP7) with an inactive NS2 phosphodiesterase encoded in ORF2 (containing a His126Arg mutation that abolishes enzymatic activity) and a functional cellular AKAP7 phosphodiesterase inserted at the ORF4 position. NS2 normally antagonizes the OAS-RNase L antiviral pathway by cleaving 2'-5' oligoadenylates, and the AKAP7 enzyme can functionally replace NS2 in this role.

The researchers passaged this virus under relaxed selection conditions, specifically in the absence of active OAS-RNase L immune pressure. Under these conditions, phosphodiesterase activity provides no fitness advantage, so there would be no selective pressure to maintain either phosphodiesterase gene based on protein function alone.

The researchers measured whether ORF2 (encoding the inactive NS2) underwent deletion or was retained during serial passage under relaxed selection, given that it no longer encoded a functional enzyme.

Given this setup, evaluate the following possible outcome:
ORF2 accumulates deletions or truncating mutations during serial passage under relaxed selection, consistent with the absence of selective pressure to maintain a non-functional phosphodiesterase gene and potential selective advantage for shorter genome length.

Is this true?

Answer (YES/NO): NO